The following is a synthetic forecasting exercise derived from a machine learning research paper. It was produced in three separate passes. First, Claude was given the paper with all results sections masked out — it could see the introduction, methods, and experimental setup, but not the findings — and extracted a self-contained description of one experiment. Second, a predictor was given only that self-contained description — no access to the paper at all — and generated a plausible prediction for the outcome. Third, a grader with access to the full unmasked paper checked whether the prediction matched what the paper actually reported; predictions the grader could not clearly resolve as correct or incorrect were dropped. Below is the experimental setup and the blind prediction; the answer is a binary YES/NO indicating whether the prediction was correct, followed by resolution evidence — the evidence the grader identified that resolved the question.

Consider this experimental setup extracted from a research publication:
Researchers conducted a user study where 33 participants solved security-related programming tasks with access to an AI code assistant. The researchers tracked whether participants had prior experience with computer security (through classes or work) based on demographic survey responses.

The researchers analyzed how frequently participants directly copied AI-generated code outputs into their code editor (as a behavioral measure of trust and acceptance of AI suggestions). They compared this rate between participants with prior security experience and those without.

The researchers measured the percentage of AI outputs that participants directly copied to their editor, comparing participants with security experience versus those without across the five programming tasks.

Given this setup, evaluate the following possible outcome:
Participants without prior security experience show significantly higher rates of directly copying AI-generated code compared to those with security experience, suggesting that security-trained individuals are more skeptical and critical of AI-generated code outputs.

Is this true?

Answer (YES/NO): NO